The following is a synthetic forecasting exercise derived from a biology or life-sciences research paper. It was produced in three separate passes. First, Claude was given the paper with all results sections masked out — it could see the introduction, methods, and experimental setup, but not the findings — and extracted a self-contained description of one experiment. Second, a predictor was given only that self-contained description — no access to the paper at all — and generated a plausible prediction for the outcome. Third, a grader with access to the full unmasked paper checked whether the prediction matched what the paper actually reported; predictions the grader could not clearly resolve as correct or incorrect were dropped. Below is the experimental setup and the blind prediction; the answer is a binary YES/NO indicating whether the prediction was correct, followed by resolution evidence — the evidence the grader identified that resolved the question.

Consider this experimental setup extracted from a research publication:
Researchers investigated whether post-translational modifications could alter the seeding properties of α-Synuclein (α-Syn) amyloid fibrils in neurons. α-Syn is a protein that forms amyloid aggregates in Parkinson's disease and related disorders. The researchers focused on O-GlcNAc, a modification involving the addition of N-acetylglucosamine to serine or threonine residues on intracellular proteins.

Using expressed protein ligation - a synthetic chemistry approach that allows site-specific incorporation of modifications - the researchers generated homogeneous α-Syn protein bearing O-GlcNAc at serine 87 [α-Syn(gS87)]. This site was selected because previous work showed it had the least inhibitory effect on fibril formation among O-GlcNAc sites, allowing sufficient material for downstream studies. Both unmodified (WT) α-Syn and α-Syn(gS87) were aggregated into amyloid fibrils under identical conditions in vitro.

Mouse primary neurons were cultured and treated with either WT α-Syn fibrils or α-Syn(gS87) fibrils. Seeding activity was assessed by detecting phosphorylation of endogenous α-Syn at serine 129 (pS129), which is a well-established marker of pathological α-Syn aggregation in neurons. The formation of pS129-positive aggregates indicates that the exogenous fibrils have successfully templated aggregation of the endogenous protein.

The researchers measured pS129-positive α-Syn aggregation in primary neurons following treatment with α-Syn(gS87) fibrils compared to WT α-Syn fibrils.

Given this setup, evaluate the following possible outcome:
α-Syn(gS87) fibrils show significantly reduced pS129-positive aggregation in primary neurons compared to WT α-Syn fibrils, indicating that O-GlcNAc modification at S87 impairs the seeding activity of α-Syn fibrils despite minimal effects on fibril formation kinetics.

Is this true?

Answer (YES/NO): YES